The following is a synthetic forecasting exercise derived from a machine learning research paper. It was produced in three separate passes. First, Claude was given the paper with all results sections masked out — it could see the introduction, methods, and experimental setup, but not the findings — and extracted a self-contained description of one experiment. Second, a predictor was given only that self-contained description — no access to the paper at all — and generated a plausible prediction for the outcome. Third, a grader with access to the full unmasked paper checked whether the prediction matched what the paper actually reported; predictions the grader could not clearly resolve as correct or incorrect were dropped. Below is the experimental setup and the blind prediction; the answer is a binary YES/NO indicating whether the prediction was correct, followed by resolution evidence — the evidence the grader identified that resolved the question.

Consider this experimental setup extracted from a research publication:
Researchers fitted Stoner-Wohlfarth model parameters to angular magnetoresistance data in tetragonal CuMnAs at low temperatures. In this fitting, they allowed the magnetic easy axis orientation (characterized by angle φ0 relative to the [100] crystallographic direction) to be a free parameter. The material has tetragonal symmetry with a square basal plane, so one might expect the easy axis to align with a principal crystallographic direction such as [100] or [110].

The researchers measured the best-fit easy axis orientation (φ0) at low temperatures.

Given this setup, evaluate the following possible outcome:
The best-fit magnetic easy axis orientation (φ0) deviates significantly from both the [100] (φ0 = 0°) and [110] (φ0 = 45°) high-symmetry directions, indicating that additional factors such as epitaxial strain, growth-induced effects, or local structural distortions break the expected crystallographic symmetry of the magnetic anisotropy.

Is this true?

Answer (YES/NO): YES